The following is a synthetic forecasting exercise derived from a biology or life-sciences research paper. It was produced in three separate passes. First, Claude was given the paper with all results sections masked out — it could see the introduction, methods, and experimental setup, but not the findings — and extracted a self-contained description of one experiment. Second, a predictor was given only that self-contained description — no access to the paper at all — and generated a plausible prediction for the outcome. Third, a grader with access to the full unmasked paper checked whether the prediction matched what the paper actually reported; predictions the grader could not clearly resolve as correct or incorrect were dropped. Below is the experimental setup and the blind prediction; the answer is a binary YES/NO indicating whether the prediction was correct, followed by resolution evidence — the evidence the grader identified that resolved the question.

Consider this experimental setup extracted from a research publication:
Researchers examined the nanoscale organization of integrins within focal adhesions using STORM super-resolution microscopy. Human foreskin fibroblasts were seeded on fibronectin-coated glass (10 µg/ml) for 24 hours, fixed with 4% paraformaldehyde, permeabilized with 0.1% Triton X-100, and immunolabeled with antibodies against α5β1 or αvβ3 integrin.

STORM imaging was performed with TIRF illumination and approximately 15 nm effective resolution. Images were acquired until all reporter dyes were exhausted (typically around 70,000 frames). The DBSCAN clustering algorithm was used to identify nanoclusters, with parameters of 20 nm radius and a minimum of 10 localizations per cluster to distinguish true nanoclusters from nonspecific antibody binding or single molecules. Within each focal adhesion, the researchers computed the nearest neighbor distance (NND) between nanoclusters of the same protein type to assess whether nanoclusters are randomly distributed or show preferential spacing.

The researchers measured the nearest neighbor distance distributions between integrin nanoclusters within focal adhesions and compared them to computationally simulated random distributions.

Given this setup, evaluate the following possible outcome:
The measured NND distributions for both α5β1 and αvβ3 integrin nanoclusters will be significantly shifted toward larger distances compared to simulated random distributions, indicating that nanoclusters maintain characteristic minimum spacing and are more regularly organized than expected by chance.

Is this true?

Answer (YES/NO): NO